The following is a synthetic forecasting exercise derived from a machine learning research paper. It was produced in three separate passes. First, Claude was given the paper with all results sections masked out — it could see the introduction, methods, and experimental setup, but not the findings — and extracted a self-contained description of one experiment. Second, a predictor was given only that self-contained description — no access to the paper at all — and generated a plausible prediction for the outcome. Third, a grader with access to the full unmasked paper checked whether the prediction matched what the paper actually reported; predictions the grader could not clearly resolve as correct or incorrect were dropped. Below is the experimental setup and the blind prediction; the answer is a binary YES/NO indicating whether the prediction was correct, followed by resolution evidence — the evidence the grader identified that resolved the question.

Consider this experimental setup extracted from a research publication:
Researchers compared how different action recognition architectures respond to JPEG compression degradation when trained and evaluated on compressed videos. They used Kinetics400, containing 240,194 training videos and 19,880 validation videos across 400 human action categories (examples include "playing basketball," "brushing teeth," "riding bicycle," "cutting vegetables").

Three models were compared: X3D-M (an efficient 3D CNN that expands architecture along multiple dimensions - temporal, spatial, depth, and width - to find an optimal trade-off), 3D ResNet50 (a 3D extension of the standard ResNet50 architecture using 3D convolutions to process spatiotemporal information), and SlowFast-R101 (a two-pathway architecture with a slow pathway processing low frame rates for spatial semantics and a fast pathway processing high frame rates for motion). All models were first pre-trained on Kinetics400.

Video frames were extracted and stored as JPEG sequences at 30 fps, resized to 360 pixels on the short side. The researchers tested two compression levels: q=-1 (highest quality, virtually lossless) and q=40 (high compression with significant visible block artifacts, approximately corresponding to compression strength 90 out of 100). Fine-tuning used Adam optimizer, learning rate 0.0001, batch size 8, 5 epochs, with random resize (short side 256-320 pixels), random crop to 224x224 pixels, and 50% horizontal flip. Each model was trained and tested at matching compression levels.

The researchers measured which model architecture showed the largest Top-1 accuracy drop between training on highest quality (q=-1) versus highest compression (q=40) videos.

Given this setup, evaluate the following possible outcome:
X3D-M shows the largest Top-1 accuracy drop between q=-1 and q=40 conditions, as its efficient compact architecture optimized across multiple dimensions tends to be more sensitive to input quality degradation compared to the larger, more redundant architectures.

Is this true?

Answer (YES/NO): NO